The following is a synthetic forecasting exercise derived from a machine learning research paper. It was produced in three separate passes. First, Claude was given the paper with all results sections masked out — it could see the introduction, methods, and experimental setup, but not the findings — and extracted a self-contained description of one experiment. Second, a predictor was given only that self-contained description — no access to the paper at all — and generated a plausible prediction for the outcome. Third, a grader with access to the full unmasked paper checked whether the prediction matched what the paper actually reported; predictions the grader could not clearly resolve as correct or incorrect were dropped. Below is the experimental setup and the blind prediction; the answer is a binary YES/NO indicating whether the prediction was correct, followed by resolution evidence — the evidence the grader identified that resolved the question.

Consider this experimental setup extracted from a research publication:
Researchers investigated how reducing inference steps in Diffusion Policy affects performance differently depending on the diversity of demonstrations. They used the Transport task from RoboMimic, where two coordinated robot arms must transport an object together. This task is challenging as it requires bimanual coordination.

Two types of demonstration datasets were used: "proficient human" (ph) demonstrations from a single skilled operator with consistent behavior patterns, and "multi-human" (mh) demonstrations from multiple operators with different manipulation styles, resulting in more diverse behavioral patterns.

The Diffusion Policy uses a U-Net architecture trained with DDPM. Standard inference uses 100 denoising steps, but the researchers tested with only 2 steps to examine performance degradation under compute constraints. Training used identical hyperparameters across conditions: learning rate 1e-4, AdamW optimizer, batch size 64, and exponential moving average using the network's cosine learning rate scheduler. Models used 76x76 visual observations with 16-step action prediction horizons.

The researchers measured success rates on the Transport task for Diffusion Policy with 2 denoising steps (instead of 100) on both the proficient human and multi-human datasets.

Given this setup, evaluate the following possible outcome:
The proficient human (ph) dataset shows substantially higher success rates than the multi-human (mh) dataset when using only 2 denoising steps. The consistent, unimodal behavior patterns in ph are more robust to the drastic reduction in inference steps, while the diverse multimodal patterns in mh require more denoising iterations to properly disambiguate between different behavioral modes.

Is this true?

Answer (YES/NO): YES